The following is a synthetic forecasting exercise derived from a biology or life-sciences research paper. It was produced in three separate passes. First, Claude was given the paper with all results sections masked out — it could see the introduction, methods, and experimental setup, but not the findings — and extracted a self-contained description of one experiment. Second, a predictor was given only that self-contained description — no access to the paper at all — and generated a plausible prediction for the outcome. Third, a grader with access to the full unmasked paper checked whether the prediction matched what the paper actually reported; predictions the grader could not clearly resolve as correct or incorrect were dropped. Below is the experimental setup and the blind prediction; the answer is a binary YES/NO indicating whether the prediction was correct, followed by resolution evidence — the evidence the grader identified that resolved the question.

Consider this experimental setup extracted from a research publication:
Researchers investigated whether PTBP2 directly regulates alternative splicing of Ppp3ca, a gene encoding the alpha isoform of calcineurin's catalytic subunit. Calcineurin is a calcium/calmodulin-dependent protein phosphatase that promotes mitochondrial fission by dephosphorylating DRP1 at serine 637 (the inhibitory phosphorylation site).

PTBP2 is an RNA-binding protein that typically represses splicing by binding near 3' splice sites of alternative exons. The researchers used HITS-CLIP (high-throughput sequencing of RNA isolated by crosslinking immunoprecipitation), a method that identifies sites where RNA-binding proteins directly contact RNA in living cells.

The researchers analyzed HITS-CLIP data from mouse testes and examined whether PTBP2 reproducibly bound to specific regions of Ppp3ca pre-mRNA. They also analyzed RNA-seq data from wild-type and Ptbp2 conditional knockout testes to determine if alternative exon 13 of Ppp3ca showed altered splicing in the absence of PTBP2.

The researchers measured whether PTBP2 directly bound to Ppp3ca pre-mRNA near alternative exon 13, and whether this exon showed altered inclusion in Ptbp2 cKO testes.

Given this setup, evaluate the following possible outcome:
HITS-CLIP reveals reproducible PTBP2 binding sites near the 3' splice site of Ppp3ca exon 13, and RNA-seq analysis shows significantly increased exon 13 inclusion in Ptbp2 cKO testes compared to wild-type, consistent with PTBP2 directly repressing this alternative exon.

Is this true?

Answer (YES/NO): YES